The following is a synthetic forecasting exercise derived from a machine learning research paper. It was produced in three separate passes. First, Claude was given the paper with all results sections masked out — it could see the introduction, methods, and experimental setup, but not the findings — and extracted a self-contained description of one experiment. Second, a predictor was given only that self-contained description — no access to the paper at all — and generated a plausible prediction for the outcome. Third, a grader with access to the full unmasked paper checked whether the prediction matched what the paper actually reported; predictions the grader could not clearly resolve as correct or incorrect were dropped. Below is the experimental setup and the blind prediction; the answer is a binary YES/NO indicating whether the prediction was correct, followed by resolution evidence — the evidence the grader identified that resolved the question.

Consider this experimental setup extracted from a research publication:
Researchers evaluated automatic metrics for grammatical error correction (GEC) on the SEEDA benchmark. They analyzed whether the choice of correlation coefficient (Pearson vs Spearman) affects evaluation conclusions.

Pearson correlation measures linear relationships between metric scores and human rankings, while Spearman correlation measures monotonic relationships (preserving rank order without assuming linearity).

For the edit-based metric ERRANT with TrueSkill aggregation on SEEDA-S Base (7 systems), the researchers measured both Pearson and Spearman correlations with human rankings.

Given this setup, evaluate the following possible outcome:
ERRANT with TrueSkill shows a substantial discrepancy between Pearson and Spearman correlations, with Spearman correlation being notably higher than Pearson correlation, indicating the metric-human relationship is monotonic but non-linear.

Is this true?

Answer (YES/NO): NO